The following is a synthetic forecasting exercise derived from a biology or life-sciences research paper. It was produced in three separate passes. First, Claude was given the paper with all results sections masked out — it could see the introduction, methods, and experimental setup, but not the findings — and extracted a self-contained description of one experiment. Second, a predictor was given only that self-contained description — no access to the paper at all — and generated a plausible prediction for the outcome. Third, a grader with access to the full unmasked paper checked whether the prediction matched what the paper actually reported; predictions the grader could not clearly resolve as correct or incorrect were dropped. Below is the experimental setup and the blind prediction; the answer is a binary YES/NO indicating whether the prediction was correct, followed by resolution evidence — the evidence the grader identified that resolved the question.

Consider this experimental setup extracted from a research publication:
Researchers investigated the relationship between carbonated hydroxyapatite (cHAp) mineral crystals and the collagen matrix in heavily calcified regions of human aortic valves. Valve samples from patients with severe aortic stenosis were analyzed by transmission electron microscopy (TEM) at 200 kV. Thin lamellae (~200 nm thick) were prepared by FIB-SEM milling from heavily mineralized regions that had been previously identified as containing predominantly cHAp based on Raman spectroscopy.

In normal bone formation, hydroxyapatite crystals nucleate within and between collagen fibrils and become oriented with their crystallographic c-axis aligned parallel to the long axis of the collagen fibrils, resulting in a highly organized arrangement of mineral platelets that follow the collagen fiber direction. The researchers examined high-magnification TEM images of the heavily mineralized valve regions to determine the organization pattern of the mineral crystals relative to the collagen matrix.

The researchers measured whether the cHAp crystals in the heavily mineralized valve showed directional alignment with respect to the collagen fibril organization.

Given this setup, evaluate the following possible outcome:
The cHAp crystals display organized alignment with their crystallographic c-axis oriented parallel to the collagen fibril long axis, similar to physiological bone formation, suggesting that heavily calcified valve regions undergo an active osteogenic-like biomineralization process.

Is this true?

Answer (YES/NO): YES